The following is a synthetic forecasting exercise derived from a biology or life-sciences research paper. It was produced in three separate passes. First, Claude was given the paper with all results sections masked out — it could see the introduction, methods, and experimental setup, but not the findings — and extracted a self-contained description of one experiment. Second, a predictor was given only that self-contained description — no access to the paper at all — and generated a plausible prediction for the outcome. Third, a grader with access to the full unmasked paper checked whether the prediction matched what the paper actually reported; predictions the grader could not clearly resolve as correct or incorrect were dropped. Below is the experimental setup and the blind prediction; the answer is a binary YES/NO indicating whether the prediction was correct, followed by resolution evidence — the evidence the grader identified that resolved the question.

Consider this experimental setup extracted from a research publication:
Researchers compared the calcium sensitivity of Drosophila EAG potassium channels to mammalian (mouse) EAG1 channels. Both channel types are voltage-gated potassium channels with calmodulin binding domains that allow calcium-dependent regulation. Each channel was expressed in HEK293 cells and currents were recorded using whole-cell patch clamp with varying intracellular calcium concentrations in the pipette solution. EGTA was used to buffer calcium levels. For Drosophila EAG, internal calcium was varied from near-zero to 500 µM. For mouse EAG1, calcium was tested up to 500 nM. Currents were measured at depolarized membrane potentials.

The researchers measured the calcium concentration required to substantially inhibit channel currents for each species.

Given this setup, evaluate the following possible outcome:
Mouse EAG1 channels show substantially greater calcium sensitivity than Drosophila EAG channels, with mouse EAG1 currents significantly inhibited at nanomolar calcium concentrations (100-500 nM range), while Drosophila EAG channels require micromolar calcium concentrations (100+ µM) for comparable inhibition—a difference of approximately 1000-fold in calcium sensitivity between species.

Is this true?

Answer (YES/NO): YES